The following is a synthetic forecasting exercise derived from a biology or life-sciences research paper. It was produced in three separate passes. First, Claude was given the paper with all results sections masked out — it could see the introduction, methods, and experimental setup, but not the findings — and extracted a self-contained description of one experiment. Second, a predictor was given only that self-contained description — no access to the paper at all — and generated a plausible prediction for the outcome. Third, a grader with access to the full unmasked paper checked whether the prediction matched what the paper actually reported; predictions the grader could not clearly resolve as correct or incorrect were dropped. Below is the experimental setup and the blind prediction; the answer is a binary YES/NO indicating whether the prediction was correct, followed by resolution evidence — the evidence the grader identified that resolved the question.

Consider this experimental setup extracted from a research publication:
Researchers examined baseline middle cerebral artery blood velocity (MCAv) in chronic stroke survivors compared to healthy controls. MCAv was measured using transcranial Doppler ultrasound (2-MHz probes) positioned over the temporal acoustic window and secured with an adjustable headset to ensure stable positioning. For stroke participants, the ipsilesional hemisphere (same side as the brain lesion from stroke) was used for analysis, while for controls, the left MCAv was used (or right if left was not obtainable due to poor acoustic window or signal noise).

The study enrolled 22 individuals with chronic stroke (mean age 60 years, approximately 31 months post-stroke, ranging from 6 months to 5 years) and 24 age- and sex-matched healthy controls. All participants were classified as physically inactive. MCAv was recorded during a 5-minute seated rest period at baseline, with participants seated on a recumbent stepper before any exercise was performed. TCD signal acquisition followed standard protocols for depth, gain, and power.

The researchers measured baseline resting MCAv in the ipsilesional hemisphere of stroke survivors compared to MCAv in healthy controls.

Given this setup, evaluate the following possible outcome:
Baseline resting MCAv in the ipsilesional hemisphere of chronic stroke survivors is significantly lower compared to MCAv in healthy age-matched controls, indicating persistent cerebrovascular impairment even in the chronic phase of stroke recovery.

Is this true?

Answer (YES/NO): NO